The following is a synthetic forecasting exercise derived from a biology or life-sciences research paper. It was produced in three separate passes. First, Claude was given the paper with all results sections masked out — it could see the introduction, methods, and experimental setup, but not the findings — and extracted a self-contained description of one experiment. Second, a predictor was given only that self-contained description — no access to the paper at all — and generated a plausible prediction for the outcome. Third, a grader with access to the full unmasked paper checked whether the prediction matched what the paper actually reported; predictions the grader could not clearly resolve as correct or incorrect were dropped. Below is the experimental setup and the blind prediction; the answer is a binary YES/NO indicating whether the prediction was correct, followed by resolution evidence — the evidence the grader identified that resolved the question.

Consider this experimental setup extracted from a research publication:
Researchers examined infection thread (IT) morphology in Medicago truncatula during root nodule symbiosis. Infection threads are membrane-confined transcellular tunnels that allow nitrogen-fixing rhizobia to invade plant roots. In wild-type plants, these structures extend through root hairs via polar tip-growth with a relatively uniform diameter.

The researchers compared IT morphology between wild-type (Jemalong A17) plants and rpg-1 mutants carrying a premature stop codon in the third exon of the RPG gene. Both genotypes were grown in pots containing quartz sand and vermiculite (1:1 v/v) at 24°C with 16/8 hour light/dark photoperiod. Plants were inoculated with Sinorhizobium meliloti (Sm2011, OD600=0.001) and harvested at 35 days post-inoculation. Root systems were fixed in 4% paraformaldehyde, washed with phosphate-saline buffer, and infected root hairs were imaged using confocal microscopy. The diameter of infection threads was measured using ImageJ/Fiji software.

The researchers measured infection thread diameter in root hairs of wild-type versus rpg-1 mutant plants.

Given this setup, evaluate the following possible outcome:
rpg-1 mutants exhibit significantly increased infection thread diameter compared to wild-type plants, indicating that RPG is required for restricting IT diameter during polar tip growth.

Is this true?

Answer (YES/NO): YES